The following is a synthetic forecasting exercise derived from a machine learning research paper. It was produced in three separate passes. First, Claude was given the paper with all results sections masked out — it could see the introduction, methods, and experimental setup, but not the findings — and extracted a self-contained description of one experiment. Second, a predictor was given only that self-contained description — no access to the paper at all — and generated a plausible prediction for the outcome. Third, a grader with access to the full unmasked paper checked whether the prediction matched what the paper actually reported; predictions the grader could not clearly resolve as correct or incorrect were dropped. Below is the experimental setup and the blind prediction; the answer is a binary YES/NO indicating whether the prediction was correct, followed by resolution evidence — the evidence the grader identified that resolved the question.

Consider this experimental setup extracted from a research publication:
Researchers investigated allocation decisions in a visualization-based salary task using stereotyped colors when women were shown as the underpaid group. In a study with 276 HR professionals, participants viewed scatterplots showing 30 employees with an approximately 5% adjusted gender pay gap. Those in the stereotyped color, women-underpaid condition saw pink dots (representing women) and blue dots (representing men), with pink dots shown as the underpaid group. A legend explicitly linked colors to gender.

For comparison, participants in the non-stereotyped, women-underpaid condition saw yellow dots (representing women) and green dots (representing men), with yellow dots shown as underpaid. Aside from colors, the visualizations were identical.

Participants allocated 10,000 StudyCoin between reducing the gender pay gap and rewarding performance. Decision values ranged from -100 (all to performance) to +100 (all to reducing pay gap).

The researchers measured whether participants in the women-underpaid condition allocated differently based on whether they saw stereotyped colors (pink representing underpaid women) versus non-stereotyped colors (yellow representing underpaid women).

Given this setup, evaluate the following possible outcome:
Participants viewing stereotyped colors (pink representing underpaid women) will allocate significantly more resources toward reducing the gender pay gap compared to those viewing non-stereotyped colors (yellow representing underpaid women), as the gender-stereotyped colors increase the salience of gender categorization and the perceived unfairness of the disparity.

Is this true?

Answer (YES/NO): NO